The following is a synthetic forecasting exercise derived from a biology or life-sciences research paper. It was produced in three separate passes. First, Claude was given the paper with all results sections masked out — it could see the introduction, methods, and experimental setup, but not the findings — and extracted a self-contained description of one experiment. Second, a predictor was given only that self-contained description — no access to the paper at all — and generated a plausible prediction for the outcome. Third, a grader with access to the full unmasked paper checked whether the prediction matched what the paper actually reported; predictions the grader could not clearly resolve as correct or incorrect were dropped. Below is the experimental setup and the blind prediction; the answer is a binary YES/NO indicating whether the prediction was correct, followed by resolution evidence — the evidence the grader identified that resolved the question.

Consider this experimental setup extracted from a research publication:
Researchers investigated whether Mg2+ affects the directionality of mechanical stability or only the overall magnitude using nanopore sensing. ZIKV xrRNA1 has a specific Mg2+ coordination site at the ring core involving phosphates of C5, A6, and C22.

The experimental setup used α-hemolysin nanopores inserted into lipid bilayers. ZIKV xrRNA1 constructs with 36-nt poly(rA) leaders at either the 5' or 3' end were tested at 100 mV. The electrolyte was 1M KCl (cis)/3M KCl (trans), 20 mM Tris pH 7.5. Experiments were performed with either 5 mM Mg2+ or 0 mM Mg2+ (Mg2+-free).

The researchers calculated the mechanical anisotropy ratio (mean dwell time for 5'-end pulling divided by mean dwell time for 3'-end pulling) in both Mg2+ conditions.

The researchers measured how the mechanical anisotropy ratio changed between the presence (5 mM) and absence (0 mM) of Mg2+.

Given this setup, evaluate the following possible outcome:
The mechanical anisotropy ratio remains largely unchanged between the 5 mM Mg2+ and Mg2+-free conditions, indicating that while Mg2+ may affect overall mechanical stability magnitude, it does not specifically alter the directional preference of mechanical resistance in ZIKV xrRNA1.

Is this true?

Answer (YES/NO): NO